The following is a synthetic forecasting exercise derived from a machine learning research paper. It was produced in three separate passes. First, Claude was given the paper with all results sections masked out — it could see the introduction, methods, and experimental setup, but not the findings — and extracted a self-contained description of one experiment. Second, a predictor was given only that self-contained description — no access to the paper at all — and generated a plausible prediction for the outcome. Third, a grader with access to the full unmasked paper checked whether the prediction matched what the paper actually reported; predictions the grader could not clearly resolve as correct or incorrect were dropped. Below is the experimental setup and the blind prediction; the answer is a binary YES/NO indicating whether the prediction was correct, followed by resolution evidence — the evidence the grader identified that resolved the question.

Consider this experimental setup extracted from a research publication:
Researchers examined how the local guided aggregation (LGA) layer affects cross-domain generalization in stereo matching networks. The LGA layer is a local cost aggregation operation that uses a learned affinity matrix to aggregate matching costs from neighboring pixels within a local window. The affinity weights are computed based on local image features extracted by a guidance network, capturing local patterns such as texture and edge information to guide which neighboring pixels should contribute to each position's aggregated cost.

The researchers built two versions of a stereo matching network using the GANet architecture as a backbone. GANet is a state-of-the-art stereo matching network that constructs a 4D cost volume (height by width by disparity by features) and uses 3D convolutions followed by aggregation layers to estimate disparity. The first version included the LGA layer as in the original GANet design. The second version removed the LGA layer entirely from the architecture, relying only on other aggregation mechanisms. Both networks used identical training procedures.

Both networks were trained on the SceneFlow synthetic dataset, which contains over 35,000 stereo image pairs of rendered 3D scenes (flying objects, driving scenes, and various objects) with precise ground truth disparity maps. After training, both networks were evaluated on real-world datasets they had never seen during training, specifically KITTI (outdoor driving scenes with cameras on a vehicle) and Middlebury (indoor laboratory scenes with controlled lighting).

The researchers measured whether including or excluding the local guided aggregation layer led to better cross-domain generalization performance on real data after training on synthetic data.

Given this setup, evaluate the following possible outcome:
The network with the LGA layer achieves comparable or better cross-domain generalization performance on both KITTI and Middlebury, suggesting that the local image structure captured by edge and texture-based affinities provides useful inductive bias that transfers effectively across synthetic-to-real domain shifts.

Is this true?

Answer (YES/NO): NO